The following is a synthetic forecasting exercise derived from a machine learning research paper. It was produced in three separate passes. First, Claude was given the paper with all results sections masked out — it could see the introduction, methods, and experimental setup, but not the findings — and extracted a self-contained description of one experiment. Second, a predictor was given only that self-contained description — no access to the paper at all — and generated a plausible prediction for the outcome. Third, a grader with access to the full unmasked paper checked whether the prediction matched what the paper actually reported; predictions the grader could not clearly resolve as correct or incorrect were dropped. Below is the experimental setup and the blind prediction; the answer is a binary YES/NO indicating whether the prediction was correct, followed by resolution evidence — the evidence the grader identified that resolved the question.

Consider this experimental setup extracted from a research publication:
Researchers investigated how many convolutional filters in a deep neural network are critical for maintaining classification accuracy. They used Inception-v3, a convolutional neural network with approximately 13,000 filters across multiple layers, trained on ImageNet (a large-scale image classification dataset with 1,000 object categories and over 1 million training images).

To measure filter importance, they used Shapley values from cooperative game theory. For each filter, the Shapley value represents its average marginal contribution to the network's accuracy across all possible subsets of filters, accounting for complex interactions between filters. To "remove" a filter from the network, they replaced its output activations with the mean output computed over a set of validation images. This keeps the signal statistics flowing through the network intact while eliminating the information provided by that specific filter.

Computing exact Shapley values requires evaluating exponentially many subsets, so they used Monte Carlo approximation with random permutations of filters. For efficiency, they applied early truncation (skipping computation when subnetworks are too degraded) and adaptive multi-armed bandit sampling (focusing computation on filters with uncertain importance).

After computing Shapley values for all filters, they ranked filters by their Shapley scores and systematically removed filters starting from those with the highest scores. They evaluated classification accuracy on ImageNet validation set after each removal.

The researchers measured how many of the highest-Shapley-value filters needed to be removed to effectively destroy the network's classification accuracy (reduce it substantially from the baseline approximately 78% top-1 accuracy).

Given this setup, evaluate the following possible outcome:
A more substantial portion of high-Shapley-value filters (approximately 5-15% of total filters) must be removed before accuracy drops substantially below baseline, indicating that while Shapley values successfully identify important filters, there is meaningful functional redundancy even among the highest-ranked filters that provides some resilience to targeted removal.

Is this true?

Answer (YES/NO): NO